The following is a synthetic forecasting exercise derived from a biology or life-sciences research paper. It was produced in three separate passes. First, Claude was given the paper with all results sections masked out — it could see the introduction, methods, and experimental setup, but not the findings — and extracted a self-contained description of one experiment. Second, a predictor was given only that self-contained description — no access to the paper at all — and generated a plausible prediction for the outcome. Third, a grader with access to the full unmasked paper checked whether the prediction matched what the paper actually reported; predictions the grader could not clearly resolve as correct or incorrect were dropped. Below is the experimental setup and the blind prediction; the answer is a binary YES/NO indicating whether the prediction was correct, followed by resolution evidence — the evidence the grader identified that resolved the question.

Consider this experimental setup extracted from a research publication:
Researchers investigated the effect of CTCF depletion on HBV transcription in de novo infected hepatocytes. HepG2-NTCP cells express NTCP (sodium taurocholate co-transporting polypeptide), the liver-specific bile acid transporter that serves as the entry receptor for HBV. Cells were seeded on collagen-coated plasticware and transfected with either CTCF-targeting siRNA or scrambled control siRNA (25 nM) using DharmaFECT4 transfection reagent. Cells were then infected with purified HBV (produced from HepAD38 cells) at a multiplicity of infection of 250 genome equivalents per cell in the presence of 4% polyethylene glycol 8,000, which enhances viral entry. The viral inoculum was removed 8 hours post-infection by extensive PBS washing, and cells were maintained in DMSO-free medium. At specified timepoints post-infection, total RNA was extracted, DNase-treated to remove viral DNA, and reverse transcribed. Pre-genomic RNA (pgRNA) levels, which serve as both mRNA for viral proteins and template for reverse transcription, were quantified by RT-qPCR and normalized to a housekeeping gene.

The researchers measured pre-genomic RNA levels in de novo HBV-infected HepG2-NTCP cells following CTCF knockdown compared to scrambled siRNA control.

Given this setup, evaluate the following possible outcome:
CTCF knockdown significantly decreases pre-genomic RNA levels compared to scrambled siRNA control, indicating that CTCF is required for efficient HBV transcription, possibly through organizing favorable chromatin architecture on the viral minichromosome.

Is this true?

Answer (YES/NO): NO